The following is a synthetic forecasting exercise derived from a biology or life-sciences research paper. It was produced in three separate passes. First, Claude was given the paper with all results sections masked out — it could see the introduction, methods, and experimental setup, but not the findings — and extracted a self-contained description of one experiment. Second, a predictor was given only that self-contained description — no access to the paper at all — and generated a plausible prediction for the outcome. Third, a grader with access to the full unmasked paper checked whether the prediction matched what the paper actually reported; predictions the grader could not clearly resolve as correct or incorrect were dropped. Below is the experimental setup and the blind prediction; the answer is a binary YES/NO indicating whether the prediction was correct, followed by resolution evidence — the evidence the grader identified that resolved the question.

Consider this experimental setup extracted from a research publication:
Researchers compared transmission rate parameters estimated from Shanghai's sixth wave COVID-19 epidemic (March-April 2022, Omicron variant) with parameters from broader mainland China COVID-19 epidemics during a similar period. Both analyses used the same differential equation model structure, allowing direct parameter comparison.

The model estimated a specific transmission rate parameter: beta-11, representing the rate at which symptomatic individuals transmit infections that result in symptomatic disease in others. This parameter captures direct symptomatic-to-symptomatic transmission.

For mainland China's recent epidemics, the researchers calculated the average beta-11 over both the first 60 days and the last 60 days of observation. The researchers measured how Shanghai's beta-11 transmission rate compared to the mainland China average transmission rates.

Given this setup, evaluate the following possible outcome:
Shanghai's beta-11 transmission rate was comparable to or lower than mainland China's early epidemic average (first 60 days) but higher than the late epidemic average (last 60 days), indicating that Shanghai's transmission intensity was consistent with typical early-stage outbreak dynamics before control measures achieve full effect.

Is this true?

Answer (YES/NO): NO